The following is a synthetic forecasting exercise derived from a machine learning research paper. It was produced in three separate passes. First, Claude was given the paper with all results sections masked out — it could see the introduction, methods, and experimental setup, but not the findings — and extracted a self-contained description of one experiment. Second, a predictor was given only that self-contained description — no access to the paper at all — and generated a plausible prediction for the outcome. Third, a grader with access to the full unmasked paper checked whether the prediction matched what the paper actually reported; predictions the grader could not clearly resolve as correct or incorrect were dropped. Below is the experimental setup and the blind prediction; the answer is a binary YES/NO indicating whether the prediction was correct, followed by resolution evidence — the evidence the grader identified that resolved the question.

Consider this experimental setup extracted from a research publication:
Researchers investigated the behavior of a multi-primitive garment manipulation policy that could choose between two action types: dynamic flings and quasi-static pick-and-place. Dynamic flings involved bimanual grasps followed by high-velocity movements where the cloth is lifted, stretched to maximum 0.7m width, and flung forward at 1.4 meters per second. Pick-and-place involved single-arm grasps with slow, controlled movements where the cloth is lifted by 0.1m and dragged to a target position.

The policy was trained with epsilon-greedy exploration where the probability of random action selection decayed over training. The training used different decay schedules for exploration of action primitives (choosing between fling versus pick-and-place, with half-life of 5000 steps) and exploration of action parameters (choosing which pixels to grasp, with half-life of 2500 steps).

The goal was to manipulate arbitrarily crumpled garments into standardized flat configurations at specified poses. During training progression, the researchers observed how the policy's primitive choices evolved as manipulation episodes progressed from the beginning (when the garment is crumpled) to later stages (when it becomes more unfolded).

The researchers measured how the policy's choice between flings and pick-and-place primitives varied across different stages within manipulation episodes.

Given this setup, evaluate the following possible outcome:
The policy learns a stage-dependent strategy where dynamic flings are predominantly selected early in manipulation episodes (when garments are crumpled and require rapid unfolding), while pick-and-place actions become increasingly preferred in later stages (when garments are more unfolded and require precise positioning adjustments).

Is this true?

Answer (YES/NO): YES